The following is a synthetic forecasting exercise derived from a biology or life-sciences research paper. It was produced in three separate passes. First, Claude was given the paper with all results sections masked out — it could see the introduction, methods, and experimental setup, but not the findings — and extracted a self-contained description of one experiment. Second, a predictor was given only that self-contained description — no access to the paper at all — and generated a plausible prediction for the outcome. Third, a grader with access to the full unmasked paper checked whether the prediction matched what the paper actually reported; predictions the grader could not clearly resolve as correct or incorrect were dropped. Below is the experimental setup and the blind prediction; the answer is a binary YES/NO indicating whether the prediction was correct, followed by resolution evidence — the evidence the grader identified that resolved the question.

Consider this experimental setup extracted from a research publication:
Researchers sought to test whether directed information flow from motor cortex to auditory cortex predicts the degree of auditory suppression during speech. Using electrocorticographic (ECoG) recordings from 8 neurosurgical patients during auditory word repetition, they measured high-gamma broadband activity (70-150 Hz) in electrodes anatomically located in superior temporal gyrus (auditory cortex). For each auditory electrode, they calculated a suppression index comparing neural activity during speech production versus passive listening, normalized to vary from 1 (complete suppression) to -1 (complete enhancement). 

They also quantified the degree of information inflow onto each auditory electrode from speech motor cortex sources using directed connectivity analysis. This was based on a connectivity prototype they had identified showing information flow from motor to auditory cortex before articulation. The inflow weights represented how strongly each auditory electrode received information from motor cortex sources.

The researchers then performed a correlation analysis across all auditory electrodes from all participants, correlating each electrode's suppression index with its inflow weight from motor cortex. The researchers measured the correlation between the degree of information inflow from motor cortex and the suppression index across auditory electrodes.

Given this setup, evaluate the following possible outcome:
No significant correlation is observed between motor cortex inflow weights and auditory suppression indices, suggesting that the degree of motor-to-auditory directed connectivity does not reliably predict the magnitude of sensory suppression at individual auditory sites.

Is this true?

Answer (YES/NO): NO